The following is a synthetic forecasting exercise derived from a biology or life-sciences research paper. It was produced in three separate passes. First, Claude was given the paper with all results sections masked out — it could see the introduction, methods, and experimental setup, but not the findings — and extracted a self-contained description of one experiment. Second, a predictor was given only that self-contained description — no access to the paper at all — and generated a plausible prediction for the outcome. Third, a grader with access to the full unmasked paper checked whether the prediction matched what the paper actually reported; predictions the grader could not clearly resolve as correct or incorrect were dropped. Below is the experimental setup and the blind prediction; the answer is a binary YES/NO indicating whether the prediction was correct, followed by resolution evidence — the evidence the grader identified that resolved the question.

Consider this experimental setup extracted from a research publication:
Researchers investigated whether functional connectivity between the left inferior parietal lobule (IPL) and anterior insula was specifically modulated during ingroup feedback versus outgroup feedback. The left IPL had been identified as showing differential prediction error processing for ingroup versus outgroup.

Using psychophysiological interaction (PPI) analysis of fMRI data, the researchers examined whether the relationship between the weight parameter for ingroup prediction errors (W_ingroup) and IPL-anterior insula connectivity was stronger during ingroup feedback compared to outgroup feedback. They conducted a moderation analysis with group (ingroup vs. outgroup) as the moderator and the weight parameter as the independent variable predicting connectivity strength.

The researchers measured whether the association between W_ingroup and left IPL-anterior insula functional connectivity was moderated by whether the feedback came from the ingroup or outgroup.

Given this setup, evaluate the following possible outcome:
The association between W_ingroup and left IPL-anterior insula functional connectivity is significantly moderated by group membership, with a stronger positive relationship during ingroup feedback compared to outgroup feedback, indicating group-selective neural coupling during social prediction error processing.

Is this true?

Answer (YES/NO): YES